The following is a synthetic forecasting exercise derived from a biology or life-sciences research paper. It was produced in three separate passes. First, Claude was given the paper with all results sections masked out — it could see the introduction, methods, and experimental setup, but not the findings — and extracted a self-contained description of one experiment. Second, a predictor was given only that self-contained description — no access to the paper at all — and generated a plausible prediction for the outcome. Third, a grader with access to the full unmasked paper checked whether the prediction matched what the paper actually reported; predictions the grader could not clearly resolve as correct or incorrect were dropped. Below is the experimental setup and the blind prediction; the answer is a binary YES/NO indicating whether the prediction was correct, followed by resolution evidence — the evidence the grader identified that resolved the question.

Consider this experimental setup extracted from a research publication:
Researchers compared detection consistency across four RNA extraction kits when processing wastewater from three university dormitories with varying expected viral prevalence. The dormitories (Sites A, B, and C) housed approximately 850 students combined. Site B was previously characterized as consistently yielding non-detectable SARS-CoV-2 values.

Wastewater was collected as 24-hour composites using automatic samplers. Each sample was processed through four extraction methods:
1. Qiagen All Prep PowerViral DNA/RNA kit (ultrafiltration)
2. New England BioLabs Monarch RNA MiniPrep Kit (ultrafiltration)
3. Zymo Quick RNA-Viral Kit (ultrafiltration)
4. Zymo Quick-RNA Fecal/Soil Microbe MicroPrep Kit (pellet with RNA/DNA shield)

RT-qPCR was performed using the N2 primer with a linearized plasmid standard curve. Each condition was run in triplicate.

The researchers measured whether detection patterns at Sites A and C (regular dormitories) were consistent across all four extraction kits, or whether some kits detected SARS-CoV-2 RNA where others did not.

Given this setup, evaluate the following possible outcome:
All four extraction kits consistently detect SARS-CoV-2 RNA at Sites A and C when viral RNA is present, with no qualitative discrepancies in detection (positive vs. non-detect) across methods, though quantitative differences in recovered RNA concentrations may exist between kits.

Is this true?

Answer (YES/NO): NO